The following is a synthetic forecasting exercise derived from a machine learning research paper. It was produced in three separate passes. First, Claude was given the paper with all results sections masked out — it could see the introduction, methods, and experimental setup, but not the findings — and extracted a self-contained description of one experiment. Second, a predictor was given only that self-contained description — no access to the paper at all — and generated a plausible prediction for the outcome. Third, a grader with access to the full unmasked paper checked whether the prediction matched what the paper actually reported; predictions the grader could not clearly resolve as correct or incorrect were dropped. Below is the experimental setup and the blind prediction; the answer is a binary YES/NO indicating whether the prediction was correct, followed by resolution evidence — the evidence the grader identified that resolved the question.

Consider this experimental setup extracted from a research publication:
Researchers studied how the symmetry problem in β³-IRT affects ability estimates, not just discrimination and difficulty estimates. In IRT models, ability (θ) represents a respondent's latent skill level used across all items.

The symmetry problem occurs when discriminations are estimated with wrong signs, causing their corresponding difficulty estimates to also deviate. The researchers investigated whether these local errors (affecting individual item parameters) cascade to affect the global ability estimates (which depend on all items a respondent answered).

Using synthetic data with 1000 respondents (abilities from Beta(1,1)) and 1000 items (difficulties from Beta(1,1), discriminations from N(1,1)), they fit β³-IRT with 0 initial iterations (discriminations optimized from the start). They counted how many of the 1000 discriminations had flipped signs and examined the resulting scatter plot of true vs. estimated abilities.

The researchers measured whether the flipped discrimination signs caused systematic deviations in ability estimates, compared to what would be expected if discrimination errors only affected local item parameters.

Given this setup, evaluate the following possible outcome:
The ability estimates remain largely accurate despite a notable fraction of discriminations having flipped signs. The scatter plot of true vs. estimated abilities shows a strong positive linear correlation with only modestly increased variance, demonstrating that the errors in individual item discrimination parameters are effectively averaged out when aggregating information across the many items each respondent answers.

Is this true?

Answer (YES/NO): NO